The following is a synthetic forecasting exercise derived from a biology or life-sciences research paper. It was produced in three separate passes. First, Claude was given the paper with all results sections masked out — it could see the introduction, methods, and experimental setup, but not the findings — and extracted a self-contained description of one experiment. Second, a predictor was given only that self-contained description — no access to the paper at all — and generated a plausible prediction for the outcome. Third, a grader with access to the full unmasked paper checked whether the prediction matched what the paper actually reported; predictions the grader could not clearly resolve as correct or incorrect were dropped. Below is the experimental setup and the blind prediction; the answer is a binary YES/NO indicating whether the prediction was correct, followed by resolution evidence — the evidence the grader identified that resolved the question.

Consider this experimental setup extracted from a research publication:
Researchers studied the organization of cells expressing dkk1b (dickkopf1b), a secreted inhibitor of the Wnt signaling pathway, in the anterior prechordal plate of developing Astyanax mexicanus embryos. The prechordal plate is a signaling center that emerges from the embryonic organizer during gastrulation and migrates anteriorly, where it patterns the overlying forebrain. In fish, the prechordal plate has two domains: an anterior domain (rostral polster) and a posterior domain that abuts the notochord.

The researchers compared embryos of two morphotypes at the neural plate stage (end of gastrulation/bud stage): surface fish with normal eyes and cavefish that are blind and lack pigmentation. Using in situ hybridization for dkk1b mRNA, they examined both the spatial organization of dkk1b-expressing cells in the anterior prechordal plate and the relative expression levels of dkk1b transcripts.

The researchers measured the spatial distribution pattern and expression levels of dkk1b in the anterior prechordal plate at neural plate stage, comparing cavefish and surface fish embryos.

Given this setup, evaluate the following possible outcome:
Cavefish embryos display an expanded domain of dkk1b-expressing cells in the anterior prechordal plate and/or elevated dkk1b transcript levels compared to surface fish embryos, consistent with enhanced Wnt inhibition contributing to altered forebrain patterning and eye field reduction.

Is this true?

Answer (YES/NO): NO